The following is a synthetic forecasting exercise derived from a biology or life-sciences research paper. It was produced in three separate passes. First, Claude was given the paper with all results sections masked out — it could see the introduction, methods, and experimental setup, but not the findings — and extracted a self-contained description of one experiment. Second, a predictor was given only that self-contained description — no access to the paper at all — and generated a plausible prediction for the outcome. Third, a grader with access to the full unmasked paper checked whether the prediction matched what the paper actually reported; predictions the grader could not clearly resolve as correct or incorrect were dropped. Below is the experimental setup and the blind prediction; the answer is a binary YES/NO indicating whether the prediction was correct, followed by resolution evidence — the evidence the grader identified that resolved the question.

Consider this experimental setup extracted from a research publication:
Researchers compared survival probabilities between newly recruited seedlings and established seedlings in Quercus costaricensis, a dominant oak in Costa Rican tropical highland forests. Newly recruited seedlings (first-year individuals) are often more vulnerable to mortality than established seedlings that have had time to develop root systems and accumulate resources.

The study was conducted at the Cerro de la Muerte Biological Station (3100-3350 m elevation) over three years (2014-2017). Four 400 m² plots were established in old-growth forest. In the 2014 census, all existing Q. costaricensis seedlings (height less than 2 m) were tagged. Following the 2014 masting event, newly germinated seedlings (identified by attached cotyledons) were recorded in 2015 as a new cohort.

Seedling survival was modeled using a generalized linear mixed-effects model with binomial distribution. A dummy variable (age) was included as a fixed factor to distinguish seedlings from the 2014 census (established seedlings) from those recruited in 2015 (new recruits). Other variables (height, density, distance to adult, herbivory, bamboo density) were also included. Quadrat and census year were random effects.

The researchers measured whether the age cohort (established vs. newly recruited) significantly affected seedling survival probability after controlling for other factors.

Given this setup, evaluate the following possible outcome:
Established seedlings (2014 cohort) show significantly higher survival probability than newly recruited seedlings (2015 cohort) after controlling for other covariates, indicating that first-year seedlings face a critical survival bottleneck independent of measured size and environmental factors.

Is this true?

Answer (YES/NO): NO